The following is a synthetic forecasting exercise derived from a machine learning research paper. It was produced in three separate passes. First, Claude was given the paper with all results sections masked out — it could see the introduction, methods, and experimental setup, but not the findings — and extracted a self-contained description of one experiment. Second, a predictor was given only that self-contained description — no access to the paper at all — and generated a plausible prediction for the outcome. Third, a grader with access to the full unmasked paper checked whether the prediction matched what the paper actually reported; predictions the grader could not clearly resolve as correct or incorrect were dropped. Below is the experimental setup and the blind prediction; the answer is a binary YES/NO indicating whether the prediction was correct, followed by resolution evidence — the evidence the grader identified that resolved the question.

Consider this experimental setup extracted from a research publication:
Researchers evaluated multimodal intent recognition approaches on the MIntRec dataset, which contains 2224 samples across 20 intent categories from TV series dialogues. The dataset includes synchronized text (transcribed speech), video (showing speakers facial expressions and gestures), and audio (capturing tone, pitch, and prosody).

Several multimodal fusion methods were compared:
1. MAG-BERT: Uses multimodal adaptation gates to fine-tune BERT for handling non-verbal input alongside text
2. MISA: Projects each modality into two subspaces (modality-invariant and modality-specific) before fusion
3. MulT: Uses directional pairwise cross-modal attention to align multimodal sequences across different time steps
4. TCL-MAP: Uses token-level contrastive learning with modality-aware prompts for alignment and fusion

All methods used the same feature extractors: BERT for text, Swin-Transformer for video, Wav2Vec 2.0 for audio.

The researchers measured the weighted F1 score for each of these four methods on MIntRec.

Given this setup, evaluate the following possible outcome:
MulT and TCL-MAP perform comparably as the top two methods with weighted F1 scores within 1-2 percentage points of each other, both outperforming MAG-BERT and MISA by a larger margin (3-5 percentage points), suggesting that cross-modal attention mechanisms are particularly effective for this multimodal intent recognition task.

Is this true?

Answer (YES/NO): NO